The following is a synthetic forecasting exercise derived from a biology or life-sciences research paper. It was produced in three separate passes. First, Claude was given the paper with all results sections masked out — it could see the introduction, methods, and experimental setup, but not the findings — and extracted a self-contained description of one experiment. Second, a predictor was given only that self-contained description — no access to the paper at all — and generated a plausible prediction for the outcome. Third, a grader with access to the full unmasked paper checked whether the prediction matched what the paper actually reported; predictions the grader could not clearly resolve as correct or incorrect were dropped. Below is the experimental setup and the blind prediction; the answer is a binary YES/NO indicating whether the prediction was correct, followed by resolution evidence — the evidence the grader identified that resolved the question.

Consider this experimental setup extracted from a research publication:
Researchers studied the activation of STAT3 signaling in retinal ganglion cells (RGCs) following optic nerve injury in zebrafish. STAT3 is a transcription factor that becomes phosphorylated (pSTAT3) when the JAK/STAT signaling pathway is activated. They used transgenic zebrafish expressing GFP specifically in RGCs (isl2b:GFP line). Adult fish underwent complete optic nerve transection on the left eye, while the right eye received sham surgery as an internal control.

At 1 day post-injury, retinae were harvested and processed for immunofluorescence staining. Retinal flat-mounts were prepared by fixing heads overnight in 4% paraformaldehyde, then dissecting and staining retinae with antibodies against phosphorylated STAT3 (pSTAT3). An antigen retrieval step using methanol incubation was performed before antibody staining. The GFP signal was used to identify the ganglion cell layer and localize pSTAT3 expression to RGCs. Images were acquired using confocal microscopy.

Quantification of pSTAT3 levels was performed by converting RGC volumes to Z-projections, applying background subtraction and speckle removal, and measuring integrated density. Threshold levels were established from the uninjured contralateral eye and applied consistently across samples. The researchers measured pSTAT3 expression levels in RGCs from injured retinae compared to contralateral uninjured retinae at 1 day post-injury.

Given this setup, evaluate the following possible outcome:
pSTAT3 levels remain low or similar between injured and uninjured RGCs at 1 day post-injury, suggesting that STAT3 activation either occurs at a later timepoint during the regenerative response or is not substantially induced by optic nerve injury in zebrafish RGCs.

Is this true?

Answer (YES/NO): NO